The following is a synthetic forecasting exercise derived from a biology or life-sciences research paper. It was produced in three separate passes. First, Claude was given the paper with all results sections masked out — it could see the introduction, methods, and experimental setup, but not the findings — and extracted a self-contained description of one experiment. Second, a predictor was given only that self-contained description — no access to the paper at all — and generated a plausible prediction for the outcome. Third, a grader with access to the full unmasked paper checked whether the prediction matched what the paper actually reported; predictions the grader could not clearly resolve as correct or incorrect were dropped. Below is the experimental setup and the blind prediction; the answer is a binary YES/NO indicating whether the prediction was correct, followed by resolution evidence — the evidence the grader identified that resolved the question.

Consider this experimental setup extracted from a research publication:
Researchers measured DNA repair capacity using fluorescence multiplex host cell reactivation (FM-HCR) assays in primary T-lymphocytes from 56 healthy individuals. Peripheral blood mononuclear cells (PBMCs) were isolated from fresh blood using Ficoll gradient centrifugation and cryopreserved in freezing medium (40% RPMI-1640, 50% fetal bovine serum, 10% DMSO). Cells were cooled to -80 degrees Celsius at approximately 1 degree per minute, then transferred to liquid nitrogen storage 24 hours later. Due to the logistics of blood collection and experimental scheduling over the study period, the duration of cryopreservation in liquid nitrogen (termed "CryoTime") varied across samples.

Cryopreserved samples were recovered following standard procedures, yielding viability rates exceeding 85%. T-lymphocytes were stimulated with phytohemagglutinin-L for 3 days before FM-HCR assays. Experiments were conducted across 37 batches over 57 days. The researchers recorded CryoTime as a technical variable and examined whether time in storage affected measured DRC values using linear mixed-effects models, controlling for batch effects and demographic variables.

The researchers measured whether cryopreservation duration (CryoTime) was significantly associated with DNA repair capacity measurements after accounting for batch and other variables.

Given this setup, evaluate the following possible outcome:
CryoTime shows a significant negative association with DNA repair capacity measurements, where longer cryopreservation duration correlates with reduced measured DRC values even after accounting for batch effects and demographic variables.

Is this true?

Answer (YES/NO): NO